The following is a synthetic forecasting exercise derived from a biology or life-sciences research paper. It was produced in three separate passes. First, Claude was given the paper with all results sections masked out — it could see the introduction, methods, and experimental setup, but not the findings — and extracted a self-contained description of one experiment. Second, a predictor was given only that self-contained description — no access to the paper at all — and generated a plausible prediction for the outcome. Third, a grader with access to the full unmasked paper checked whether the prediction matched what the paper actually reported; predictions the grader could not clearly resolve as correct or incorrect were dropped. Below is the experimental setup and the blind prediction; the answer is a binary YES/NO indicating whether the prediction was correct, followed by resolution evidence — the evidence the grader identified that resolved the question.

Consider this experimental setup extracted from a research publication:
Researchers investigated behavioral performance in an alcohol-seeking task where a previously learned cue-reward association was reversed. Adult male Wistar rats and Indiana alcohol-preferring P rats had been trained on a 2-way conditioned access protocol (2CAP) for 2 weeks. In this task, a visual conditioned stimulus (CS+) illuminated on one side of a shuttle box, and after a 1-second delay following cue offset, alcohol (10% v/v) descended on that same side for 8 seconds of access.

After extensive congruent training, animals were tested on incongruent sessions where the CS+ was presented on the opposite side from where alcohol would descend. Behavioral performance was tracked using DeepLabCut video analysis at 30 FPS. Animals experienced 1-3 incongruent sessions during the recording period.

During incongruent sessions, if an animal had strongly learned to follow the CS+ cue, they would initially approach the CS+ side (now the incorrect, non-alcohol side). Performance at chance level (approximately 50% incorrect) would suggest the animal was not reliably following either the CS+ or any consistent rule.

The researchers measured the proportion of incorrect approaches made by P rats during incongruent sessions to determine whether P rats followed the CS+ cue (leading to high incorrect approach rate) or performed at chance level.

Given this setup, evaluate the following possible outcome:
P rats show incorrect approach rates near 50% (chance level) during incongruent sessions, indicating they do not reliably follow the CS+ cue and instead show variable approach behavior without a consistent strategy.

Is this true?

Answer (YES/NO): YES